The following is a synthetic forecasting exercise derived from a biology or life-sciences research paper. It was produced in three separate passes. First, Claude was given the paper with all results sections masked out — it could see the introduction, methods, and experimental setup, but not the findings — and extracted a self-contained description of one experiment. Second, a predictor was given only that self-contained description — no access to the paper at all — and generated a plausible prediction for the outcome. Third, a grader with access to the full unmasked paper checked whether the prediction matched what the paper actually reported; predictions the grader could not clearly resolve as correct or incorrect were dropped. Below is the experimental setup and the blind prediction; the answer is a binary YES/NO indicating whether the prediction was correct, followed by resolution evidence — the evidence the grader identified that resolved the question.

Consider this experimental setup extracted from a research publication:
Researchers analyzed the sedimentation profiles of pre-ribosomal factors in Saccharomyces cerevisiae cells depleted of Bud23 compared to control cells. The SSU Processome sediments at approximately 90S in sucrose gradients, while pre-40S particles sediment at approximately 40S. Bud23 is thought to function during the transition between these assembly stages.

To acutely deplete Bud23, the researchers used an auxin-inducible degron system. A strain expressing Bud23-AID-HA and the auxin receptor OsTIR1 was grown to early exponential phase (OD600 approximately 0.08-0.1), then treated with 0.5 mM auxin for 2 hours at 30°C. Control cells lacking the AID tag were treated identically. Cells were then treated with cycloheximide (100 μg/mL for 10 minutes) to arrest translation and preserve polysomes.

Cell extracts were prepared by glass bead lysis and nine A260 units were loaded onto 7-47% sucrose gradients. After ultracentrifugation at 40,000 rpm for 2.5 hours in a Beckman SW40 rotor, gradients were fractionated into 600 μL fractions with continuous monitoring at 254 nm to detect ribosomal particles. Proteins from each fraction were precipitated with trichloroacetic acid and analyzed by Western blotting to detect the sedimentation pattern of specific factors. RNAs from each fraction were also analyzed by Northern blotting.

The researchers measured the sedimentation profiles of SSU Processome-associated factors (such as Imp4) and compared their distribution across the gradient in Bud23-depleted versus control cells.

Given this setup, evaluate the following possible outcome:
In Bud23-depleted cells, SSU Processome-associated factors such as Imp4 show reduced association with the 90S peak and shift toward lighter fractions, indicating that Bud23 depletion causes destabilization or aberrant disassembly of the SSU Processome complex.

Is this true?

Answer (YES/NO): YES